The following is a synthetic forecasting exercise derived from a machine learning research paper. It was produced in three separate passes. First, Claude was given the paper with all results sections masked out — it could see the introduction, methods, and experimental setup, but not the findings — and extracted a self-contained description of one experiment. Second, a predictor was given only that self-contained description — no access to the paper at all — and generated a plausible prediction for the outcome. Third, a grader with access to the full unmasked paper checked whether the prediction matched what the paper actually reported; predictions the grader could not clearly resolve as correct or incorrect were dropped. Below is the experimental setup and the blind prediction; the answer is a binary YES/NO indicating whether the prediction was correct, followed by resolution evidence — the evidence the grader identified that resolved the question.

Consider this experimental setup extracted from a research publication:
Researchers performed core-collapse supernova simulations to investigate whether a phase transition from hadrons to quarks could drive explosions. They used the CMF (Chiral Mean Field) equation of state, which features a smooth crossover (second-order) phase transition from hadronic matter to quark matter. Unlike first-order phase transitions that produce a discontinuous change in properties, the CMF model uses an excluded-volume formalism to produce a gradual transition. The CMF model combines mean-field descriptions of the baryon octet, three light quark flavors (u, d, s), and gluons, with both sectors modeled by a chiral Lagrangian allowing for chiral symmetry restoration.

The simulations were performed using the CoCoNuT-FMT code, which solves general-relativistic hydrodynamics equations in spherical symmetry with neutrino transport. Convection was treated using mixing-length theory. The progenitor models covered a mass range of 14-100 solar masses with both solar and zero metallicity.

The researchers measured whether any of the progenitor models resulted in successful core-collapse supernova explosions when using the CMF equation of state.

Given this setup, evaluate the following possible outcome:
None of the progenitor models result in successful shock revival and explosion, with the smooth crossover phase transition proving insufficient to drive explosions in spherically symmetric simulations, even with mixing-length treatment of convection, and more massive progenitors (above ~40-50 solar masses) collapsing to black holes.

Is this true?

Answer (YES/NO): YES